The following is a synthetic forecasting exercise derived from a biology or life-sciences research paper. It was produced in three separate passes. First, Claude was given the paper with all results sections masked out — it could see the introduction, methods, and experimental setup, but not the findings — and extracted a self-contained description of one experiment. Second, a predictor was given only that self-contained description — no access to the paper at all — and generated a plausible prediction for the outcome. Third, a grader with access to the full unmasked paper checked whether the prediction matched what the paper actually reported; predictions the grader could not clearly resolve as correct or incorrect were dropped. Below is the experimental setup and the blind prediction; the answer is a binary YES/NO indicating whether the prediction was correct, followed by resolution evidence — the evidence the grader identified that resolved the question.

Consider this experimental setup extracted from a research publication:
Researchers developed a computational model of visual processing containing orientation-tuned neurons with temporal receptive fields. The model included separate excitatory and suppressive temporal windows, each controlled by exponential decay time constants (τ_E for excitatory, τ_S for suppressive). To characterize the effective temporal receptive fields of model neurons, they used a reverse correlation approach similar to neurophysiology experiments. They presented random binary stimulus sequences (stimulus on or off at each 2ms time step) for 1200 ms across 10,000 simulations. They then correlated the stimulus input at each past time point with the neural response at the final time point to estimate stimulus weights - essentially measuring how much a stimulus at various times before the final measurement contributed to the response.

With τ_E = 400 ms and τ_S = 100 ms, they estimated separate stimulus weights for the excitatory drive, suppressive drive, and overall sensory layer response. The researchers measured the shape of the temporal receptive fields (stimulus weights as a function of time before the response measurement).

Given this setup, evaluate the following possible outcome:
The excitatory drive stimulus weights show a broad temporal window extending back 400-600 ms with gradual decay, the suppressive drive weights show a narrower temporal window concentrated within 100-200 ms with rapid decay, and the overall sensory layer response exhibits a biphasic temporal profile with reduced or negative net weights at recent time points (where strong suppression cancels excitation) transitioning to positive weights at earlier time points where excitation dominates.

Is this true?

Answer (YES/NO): NO